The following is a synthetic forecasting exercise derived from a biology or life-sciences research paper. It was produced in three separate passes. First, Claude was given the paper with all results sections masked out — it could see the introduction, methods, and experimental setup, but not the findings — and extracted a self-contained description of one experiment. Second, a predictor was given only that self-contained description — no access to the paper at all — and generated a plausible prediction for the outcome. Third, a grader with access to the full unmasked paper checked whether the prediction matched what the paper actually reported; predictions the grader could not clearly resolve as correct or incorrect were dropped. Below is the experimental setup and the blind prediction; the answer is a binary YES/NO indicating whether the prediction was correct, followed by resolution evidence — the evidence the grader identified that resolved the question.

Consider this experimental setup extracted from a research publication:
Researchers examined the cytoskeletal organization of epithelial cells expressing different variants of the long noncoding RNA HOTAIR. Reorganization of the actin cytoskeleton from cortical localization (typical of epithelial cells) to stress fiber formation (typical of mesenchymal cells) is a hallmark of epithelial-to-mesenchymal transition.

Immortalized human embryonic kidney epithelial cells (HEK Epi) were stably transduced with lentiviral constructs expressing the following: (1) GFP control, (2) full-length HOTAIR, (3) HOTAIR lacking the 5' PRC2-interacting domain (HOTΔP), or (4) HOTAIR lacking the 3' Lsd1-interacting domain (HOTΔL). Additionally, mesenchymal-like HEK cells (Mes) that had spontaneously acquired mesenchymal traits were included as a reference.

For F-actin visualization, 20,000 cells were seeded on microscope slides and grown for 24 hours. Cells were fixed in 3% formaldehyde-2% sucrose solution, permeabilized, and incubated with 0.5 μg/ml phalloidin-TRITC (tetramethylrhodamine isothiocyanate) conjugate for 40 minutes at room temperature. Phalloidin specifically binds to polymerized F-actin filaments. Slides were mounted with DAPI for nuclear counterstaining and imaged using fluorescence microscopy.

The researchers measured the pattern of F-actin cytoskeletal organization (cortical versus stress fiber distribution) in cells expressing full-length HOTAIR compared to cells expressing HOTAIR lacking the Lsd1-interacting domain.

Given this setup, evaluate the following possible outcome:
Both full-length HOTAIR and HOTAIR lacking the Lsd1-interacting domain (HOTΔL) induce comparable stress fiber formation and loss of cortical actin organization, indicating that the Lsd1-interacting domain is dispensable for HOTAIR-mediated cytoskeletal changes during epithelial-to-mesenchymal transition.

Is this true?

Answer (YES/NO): NO